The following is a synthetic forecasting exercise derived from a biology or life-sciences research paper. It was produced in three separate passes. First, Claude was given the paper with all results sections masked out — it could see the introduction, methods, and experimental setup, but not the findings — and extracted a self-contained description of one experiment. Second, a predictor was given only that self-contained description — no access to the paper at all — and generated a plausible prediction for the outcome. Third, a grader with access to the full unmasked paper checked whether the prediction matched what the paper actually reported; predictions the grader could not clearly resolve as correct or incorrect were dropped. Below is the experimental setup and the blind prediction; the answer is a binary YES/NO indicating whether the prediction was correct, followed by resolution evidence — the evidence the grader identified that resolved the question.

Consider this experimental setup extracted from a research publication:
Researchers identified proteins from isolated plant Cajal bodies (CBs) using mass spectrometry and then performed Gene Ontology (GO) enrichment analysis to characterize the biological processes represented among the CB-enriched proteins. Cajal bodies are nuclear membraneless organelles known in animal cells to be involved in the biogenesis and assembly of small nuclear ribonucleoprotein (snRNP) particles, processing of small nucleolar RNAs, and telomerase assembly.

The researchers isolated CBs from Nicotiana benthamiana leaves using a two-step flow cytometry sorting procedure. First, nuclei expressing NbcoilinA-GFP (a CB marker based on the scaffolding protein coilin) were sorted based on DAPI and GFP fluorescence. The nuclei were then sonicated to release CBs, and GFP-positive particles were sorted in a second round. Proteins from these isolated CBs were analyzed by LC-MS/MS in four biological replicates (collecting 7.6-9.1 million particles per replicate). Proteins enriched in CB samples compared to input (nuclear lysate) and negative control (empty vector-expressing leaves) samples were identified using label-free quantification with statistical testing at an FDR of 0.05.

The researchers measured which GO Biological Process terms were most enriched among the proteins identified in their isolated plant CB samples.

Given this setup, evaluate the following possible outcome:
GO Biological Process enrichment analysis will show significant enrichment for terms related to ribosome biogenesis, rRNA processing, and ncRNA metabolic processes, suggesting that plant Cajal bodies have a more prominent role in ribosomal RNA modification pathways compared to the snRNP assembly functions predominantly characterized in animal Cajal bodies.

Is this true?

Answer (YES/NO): NO